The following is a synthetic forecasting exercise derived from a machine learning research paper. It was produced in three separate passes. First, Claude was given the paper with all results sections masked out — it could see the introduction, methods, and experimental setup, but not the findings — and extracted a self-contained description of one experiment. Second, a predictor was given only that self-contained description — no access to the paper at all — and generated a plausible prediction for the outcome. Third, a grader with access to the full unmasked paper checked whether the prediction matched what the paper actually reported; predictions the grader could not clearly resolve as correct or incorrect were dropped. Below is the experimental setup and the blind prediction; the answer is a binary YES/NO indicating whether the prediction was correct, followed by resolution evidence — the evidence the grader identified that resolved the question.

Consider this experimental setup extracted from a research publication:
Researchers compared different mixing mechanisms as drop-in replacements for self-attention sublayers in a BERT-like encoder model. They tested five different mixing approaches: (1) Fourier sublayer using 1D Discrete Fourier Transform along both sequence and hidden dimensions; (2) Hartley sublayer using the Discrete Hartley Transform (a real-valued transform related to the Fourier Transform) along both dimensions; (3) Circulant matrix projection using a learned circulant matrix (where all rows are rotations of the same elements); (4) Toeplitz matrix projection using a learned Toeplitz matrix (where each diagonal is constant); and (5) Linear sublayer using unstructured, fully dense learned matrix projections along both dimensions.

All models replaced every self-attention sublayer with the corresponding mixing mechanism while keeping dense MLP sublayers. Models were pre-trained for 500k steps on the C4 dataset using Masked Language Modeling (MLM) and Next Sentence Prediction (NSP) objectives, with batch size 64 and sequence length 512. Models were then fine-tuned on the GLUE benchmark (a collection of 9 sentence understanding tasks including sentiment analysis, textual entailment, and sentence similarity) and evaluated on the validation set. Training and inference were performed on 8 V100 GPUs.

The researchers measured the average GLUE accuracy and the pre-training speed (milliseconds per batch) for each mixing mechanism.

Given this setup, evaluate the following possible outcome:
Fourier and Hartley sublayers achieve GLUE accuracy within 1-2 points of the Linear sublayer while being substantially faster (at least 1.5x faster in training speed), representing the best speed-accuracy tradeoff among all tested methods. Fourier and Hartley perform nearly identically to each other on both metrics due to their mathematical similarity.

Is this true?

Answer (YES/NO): NO